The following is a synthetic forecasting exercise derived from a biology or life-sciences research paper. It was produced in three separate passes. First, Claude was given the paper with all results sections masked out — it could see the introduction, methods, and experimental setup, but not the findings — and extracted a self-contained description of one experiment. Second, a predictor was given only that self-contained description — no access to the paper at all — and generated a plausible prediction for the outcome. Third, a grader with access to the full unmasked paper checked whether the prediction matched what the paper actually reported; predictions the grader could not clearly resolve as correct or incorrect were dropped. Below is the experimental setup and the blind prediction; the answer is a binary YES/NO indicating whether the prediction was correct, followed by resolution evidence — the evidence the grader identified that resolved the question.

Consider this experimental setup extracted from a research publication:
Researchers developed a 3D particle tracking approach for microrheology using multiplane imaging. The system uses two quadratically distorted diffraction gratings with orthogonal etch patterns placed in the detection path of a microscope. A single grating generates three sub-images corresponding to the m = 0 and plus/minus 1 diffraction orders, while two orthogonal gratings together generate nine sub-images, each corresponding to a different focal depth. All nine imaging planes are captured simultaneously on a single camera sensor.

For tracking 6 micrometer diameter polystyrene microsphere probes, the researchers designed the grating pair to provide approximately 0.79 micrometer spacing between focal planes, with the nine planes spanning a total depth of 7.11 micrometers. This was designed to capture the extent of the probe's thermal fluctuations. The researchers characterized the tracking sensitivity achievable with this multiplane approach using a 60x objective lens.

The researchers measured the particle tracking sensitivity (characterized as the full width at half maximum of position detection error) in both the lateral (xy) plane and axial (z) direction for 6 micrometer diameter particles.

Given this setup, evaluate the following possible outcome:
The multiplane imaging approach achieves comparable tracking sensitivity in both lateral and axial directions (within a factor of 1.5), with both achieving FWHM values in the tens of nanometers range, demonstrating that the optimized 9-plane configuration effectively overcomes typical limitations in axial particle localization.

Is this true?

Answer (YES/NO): NO